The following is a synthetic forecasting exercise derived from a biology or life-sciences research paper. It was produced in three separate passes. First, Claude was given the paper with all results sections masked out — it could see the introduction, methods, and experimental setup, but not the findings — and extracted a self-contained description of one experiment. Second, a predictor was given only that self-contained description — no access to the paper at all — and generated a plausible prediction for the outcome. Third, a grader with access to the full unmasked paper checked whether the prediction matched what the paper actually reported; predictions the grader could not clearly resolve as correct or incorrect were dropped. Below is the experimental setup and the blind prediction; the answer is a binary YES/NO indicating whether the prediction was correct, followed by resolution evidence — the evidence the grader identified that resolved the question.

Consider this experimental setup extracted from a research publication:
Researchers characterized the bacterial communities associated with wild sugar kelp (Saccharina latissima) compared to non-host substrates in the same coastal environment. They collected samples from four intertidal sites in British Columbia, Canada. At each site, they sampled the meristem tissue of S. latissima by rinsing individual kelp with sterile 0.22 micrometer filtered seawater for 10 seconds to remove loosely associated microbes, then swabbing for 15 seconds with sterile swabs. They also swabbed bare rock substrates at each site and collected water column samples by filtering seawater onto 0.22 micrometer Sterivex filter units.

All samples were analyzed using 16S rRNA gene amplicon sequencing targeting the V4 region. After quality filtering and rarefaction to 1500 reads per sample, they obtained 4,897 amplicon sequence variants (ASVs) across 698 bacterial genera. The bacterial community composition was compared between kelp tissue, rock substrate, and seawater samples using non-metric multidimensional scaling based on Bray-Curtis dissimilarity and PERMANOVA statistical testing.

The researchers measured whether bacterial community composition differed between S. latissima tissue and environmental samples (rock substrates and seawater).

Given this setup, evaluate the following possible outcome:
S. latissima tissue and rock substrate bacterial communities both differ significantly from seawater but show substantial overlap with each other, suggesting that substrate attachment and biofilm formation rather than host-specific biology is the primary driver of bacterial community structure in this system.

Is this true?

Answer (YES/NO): NO